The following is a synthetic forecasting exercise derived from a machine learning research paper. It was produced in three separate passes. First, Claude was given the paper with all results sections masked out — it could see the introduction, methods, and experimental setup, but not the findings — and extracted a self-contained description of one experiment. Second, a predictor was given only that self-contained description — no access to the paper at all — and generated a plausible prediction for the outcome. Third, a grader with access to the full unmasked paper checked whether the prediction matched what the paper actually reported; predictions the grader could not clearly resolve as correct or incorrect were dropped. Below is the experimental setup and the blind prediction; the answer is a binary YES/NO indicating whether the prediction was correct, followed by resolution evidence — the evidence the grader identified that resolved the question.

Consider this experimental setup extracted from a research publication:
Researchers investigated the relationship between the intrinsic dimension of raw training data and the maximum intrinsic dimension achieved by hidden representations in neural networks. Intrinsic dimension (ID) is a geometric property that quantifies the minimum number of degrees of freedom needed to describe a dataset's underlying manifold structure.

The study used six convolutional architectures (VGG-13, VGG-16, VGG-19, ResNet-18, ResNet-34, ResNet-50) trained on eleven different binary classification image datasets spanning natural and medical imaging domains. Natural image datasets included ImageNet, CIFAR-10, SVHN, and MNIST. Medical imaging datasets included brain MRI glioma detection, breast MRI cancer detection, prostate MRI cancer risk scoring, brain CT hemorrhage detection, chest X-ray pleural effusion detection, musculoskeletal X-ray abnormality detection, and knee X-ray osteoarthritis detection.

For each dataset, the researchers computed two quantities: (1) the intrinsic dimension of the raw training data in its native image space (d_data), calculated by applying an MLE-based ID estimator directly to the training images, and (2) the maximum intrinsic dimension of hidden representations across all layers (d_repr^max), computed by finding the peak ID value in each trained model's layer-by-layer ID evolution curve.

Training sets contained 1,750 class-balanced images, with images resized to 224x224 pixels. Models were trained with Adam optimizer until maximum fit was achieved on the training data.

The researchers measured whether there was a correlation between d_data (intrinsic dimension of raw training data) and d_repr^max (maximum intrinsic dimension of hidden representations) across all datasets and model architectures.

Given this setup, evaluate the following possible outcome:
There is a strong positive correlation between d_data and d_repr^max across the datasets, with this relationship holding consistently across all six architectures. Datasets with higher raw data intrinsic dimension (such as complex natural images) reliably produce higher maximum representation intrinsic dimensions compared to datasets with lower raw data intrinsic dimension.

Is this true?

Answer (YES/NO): YES